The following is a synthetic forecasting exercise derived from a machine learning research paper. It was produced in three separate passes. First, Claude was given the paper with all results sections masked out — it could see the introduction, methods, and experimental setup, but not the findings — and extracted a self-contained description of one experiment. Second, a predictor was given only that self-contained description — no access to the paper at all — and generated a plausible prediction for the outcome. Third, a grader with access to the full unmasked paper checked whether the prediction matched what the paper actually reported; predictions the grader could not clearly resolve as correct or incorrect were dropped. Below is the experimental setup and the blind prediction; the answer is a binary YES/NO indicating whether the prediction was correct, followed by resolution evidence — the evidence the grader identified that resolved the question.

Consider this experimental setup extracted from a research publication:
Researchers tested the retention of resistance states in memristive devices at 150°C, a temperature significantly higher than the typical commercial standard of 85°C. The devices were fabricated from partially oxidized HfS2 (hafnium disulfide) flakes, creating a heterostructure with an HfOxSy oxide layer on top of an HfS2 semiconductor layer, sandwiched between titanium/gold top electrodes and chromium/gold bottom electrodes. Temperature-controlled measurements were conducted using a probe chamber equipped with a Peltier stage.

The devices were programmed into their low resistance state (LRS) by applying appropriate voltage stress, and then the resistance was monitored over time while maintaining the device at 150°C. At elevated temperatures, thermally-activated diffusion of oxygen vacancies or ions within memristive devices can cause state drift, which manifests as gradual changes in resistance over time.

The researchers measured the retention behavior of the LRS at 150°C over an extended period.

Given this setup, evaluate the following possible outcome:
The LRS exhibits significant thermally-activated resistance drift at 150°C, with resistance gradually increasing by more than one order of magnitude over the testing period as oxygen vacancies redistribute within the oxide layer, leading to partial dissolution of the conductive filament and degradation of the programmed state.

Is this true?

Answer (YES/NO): NO